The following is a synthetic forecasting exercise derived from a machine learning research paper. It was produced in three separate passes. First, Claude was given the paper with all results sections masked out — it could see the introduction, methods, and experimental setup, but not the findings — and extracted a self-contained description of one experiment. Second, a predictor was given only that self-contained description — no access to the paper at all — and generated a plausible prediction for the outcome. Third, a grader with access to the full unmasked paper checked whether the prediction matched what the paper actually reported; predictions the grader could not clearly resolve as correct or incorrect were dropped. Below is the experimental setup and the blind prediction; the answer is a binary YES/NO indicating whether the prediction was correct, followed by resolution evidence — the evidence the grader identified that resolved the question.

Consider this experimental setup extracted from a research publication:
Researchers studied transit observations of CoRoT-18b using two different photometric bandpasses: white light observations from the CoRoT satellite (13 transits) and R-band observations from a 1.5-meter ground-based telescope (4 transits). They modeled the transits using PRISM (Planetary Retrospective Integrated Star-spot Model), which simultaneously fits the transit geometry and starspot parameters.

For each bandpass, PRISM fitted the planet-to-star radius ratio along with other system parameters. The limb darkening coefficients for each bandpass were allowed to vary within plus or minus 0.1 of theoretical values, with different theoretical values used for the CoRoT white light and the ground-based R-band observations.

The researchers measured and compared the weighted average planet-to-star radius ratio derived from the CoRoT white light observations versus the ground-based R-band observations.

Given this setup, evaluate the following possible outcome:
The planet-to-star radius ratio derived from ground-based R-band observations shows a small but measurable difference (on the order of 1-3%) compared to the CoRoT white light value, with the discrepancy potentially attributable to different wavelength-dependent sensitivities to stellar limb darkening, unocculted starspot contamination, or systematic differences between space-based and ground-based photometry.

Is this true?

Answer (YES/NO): NO